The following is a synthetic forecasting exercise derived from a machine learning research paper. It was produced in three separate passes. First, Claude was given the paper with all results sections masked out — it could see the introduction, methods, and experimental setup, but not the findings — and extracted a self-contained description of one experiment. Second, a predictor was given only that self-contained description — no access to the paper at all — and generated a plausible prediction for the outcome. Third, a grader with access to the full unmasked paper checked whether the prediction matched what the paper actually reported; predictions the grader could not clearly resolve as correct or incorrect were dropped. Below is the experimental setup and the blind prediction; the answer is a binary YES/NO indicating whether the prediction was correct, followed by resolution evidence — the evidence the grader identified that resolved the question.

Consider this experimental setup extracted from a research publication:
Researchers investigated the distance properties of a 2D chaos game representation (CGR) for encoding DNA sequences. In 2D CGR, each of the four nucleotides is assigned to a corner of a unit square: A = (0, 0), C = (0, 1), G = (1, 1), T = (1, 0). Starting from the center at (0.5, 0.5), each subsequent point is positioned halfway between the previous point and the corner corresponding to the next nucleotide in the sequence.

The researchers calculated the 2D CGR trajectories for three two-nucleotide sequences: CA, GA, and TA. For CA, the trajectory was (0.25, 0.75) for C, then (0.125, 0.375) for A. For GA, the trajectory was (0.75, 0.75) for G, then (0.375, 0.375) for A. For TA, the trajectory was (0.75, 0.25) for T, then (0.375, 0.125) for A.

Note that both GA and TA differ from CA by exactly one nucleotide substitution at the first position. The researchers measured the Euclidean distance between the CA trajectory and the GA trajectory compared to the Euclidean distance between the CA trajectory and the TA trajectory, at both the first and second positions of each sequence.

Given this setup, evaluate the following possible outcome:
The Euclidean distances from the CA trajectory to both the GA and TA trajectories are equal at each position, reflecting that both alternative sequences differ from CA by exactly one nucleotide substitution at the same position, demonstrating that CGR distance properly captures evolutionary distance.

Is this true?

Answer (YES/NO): NO